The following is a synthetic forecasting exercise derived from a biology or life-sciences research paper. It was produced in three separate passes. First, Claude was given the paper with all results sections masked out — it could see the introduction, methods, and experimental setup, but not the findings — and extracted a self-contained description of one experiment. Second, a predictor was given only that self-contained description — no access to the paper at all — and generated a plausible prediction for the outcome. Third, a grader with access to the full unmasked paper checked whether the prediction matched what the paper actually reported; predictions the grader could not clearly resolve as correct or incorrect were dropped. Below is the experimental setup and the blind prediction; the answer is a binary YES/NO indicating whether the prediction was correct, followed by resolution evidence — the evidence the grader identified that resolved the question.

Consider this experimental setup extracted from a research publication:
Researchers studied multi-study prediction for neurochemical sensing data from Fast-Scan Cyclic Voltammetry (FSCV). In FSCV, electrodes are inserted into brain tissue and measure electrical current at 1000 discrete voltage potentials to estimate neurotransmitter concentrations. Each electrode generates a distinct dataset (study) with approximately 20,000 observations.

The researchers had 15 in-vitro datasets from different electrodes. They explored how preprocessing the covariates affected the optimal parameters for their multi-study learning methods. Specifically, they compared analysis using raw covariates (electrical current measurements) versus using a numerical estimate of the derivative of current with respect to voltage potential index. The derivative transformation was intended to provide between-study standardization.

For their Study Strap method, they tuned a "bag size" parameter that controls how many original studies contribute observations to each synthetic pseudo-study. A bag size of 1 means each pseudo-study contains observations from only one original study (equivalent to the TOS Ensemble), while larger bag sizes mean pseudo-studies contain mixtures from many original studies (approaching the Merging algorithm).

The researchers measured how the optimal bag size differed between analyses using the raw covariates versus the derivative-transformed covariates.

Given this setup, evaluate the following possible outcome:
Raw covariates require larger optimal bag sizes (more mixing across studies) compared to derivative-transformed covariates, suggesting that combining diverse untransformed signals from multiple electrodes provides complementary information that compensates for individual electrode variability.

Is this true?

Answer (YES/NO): NO